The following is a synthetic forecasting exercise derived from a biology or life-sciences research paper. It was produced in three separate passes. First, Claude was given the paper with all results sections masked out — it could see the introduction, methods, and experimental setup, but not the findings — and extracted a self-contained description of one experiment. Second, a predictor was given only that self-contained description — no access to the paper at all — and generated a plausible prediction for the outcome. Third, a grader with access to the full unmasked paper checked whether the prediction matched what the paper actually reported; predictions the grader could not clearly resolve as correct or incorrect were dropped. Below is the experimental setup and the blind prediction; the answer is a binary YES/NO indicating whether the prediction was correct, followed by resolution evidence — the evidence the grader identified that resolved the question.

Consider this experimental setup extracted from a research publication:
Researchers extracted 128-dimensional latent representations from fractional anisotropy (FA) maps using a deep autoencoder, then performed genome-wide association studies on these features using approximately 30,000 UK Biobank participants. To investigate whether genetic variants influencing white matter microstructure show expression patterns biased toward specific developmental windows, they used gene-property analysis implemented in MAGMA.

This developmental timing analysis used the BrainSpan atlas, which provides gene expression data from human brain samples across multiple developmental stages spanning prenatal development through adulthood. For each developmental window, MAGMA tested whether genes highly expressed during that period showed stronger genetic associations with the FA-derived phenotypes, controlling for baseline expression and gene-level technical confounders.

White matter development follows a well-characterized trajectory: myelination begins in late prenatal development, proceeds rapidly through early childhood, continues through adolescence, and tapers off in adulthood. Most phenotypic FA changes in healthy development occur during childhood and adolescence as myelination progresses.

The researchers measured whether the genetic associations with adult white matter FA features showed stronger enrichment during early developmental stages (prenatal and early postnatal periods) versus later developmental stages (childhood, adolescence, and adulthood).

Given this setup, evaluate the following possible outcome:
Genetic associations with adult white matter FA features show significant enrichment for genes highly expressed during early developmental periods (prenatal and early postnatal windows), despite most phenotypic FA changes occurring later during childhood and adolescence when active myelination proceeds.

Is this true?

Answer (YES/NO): YES